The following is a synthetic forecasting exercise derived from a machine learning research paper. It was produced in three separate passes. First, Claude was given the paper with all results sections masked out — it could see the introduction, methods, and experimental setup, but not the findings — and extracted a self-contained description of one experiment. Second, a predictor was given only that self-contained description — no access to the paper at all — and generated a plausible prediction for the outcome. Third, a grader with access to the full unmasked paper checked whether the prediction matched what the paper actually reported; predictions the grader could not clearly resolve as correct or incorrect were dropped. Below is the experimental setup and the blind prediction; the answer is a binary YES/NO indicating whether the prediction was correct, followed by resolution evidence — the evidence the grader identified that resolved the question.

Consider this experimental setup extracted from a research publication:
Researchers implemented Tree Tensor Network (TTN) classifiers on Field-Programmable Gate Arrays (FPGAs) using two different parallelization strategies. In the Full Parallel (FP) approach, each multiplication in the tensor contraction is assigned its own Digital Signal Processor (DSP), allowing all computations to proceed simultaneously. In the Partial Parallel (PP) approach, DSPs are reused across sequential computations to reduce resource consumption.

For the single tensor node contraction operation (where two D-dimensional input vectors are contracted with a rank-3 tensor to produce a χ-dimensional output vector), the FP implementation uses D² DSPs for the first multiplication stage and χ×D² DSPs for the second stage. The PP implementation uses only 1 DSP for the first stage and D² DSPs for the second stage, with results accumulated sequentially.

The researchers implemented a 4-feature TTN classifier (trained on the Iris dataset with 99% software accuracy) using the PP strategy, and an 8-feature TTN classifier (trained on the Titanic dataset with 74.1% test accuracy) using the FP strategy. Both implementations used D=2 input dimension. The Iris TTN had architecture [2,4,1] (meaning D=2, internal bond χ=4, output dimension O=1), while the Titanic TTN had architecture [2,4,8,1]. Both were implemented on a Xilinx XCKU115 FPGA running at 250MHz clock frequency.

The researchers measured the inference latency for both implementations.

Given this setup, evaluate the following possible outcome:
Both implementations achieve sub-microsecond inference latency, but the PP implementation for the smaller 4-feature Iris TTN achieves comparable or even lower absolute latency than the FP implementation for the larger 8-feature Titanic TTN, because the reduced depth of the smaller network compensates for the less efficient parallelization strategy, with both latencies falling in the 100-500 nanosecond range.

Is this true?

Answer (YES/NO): NO